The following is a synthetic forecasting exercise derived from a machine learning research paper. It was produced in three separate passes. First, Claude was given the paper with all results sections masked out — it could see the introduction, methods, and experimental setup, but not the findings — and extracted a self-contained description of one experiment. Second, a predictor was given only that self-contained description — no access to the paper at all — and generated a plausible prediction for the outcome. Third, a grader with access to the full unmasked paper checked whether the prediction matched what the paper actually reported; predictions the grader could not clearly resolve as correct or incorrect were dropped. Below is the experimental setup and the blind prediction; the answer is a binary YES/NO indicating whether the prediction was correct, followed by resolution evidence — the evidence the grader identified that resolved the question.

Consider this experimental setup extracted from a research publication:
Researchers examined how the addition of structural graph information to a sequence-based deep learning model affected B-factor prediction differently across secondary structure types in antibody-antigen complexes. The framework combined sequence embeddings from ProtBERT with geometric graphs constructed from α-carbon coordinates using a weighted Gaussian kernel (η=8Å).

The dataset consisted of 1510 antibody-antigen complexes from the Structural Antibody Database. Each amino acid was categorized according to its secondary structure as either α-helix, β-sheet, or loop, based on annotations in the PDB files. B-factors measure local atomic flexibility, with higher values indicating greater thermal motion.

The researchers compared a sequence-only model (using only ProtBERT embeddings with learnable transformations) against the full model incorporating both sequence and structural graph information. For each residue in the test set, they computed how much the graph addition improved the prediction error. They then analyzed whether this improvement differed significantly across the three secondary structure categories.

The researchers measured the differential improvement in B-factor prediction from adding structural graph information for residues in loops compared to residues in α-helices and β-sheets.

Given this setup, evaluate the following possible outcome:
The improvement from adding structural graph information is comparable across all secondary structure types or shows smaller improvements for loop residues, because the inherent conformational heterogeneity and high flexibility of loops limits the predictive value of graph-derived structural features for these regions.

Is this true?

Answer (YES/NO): NO